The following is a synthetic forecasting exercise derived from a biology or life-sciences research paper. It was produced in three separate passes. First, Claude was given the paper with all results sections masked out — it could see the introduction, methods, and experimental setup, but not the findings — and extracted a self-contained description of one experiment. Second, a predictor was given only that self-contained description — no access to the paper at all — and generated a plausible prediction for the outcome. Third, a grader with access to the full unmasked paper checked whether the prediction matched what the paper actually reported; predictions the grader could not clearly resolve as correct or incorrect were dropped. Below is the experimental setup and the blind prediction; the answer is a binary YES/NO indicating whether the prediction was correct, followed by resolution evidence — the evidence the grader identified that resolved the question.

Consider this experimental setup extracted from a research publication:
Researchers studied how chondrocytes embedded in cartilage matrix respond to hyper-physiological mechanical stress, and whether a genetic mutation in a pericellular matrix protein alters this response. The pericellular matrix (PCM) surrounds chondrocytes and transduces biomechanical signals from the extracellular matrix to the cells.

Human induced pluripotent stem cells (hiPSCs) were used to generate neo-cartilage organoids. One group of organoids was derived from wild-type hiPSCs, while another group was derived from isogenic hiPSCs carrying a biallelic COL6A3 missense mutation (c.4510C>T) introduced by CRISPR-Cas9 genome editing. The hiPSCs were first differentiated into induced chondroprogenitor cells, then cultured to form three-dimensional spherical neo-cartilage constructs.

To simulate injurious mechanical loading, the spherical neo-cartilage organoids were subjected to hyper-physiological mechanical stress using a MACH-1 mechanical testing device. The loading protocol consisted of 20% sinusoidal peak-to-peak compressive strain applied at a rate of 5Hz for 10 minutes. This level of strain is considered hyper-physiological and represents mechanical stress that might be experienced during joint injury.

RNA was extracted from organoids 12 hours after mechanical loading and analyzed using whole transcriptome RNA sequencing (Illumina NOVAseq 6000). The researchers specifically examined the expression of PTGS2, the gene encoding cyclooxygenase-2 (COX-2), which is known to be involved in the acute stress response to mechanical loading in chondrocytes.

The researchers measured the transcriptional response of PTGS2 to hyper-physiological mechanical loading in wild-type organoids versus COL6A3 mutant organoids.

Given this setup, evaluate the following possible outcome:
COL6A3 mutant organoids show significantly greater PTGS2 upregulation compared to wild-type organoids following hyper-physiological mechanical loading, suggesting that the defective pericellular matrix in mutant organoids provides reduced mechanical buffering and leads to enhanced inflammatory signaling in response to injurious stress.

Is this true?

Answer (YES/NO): NO